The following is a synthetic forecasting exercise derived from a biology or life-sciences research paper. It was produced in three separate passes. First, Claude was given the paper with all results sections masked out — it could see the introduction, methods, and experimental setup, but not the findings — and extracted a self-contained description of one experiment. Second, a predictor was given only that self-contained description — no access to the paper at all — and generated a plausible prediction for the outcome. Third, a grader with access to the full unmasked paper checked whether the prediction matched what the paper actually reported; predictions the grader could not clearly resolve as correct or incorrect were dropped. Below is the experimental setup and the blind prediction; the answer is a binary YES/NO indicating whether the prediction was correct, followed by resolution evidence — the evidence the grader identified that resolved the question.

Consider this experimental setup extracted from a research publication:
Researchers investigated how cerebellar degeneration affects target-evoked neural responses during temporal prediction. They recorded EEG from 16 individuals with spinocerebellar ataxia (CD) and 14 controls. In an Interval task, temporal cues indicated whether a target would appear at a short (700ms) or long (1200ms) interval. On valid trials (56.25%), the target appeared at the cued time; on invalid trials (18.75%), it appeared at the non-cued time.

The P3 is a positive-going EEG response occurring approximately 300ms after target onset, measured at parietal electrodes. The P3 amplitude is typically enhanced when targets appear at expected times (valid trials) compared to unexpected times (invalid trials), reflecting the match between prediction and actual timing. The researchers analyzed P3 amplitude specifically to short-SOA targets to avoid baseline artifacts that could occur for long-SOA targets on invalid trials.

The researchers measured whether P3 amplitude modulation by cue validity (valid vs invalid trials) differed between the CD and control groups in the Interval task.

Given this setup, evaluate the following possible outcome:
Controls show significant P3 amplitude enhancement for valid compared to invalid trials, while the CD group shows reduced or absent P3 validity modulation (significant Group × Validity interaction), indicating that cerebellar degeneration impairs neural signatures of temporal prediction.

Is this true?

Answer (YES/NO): YES